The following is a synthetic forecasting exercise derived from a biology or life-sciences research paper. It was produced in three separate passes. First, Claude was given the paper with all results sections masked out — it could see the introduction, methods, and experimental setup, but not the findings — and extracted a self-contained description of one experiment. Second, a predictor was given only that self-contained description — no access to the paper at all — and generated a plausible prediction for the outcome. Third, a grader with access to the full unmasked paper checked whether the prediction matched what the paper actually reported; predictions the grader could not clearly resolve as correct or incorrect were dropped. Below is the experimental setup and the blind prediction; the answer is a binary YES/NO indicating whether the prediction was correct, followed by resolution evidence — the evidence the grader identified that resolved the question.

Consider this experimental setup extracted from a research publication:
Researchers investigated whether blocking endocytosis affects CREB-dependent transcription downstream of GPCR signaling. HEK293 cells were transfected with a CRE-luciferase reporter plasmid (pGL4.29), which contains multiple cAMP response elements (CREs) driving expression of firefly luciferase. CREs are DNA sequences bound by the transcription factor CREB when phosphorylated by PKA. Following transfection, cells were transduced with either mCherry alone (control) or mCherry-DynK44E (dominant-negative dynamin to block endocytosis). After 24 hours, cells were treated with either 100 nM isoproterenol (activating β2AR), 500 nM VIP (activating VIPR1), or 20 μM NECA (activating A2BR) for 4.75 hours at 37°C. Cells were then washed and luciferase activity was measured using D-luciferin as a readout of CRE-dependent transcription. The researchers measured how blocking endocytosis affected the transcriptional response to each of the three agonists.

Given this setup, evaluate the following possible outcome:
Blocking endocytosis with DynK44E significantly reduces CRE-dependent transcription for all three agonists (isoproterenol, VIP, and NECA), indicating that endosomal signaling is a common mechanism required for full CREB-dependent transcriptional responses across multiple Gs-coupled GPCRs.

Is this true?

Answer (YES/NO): NO